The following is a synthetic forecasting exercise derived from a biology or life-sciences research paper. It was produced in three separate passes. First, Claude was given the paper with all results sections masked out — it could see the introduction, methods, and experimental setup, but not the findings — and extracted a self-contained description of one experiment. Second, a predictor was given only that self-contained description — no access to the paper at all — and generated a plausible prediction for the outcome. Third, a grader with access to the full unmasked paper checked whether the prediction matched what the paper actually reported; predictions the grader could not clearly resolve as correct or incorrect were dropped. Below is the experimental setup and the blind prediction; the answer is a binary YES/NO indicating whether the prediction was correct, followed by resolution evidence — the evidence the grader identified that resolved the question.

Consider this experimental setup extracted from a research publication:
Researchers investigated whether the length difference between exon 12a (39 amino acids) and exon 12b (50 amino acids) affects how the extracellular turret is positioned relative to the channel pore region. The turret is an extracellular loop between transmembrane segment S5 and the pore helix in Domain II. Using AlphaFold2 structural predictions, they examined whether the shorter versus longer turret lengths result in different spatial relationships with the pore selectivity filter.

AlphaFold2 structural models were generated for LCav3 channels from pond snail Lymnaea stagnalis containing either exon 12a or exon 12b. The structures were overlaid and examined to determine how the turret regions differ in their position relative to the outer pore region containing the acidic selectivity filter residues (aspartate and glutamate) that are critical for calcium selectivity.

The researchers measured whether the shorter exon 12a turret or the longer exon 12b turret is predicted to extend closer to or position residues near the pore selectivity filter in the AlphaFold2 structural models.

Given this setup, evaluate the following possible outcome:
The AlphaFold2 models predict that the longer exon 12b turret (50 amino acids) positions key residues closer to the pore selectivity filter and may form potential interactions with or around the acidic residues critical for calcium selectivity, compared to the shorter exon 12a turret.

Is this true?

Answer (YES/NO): NO